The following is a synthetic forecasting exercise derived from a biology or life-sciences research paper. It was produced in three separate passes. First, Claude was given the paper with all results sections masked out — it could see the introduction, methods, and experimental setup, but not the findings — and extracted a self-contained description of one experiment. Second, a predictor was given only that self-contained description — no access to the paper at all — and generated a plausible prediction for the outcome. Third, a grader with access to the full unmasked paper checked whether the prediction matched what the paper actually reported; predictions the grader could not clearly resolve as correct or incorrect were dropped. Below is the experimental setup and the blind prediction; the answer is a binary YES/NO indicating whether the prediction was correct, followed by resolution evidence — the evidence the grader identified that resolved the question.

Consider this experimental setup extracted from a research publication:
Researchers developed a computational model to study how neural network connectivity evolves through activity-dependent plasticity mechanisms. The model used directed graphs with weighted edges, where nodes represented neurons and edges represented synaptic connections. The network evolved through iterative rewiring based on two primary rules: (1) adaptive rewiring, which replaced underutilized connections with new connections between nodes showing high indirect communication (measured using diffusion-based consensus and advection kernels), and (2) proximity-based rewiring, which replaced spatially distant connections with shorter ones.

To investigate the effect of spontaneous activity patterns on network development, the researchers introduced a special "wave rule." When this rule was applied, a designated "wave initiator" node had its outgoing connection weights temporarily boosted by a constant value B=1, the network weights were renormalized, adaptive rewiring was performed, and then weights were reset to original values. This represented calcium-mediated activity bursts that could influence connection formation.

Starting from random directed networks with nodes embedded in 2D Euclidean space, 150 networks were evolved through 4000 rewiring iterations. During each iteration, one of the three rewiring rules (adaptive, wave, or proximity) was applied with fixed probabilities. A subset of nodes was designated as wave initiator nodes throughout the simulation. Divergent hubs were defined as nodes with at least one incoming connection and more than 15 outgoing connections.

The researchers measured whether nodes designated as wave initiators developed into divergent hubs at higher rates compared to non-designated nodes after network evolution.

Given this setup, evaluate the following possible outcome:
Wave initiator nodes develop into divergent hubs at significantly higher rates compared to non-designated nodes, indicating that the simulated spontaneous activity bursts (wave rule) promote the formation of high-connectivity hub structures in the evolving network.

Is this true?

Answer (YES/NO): YES